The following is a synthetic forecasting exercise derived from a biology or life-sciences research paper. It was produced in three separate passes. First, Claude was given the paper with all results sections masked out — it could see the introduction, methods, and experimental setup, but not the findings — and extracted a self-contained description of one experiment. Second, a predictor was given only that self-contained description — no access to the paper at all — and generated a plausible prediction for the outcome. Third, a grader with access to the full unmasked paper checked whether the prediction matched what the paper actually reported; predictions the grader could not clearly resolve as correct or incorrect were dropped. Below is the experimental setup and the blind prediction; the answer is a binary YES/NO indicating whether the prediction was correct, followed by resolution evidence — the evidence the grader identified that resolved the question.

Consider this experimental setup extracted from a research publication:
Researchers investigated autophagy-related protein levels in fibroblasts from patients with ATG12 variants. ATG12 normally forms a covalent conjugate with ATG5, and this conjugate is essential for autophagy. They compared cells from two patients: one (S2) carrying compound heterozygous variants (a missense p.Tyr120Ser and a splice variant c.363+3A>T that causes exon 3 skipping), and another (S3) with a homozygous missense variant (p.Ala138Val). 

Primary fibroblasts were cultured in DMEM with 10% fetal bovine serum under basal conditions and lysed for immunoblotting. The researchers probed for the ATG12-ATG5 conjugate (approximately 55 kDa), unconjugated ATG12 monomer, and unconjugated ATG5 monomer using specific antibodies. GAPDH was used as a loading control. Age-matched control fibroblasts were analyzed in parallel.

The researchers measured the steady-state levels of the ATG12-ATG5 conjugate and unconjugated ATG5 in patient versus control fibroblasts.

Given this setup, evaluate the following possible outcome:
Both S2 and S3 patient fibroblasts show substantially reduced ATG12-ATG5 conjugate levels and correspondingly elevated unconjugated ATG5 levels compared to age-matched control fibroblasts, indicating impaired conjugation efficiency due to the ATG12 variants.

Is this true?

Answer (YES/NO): NO